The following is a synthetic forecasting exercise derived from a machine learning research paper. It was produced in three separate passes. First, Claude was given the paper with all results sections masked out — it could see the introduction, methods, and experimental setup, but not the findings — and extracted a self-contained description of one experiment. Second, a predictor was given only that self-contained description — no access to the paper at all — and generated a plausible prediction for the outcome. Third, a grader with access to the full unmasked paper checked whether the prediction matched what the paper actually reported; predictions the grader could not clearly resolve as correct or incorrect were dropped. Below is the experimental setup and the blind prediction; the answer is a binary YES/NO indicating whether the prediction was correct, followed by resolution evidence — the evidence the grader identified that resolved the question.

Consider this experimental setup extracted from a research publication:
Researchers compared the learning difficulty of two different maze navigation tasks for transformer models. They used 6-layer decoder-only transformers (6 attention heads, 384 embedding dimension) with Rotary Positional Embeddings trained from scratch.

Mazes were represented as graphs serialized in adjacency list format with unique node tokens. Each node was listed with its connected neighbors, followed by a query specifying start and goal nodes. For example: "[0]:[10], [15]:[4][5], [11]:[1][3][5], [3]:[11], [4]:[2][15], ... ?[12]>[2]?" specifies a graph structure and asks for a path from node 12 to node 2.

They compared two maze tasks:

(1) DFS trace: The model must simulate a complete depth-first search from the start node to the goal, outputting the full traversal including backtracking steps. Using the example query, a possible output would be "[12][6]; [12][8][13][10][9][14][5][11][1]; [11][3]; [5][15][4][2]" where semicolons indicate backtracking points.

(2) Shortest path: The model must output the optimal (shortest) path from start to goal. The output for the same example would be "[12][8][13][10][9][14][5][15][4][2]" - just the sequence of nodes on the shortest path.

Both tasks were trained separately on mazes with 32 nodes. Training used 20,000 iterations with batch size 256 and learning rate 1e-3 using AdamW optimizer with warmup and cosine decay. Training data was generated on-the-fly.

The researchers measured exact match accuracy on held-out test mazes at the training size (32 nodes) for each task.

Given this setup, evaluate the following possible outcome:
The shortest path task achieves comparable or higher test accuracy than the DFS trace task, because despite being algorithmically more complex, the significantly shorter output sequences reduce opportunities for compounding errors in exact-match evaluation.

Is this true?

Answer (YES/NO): NO